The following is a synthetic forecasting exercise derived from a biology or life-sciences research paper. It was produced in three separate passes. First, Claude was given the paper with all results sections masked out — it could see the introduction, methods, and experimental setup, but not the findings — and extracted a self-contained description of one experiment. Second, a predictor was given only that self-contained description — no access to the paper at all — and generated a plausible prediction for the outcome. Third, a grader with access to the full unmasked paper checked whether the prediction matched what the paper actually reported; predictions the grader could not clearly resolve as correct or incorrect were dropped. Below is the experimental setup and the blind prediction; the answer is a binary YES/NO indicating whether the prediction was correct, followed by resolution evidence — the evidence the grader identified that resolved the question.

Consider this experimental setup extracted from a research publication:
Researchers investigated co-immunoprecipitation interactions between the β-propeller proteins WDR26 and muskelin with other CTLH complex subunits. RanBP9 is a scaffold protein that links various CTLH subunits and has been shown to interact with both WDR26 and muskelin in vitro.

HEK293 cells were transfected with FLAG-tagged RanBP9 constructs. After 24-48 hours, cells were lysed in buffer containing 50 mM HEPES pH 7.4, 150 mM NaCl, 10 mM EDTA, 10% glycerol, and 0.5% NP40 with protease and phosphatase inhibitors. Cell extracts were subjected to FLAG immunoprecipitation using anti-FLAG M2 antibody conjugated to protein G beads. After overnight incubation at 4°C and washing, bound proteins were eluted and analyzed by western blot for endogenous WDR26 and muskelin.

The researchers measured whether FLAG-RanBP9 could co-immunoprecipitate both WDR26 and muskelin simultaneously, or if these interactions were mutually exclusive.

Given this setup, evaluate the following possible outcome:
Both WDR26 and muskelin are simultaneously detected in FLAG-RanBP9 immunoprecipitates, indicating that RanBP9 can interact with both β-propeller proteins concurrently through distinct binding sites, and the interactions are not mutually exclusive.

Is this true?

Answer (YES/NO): NO